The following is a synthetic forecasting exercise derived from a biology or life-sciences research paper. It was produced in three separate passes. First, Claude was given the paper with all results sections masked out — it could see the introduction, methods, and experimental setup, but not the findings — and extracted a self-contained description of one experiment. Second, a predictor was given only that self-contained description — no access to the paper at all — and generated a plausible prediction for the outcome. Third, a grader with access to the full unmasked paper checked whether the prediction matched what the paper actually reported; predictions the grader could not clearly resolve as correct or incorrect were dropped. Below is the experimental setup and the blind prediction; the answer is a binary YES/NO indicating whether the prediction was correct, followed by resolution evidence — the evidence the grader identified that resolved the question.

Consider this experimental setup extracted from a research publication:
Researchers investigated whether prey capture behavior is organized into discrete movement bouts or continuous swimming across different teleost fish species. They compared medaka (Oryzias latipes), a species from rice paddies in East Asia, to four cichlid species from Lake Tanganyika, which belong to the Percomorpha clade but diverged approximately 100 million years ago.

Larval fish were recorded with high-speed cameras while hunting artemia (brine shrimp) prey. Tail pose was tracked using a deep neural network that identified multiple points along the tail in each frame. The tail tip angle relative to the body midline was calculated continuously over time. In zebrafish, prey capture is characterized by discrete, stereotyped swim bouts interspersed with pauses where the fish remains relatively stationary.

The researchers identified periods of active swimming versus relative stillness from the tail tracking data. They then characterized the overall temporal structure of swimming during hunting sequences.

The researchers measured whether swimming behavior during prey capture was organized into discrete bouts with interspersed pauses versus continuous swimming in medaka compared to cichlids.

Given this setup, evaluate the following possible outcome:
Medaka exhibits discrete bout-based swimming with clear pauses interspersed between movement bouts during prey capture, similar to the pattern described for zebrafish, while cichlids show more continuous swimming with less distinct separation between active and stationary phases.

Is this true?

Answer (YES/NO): NO